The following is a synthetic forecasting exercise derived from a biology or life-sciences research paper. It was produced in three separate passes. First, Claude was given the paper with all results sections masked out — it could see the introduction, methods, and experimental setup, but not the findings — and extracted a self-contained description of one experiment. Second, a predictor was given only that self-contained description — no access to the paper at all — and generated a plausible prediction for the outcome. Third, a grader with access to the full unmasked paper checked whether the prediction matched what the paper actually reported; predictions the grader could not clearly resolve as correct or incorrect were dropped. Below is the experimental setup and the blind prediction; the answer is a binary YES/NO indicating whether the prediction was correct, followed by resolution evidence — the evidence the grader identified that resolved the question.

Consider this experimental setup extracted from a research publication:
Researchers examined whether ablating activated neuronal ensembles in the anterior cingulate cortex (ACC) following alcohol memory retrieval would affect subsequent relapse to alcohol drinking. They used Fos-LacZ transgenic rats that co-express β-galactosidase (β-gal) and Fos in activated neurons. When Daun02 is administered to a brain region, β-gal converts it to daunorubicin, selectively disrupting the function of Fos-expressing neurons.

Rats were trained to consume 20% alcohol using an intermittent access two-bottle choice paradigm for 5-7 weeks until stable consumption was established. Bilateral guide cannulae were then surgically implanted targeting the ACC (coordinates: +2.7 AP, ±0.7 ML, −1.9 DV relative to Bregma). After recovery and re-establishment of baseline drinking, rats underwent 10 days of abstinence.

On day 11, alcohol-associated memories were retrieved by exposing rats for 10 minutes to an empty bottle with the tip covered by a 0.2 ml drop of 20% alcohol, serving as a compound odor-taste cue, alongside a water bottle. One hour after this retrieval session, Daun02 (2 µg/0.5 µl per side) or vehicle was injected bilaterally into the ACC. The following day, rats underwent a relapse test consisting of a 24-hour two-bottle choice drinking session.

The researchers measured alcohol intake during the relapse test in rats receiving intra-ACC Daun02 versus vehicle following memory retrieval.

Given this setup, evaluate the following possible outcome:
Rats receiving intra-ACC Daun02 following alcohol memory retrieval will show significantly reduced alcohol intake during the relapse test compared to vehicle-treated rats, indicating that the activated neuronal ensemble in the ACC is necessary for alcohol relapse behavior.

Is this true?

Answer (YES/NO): NO